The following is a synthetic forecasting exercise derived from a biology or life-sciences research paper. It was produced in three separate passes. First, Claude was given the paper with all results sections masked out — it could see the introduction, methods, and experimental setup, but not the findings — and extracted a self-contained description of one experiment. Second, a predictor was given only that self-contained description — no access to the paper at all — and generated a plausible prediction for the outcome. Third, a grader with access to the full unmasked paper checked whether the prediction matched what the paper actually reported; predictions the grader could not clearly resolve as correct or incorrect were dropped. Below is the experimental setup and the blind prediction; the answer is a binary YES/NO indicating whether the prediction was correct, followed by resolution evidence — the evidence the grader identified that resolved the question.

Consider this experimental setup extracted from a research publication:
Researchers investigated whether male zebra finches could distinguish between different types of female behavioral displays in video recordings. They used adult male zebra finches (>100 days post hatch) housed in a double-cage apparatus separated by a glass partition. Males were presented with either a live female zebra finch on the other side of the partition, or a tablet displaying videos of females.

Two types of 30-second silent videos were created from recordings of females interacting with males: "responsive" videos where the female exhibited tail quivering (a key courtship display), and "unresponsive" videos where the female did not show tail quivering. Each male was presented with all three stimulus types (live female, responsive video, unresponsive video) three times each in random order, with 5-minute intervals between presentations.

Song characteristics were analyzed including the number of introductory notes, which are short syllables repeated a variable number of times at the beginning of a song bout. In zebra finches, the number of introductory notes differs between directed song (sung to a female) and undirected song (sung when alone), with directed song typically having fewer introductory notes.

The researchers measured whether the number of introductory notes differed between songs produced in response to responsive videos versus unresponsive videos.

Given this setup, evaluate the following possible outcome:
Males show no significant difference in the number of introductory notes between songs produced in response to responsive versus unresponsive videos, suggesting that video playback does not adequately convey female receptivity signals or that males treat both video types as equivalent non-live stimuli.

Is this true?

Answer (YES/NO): YES